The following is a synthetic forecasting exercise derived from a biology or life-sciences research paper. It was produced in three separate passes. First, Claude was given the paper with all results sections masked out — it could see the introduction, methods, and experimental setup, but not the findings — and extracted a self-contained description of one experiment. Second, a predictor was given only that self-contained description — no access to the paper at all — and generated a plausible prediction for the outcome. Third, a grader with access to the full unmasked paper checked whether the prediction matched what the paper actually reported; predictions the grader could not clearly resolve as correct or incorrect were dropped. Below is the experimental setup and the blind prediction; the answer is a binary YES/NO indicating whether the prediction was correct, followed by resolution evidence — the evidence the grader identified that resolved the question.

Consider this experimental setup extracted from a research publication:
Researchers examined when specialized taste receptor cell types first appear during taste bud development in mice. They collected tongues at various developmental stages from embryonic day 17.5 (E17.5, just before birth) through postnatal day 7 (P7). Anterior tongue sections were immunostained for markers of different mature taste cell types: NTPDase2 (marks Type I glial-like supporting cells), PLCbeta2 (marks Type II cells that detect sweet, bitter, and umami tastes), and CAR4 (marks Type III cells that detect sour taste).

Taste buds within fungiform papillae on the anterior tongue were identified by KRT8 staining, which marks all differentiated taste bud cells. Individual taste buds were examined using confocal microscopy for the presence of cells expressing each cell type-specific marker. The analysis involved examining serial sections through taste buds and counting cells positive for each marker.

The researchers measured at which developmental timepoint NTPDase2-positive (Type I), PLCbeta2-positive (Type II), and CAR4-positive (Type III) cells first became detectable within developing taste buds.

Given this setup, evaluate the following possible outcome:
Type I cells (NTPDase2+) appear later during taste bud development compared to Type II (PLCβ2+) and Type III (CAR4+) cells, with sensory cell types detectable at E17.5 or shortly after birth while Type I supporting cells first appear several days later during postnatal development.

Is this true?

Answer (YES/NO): NO